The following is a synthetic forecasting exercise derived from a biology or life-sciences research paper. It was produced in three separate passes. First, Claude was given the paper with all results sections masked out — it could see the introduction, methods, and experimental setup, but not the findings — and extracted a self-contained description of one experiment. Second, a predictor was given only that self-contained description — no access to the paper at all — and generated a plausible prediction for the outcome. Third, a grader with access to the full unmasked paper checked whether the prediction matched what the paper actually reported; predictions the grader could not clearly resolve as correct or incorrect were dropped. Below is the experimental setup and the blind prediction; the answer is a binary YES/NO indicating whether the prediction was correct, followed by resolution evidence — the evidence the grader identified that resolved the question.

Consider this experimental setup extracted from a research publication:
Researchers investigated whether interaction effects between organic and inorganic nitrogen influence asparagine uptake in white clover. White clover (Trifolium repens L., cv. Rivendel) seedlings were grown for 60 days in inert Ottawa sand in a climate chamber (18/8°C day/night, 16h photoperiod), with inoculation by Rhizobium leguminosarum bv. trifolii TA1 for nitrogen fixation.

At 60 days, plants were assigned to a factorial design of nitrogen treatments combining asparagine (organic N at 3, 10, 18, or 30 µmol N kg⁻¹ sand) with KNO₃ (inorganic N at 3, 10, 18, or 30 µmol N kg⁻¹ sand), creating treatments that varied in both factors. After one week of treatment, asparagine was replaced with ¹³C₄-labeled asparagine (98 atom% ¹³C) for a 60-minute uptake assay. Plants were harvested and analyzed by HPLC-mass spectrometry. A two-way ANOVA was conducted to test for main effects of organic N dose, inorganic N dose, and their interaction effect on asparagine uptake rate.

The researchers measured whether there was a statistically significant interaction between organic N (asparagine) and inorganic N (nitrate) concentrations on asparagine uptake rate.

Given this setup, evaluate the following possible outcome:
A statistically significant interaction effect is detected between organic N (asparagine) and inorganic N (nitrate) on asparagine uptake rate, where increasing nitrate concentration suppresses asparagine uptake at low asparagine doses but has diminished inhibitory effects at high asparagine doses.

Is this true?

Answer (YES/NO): NO